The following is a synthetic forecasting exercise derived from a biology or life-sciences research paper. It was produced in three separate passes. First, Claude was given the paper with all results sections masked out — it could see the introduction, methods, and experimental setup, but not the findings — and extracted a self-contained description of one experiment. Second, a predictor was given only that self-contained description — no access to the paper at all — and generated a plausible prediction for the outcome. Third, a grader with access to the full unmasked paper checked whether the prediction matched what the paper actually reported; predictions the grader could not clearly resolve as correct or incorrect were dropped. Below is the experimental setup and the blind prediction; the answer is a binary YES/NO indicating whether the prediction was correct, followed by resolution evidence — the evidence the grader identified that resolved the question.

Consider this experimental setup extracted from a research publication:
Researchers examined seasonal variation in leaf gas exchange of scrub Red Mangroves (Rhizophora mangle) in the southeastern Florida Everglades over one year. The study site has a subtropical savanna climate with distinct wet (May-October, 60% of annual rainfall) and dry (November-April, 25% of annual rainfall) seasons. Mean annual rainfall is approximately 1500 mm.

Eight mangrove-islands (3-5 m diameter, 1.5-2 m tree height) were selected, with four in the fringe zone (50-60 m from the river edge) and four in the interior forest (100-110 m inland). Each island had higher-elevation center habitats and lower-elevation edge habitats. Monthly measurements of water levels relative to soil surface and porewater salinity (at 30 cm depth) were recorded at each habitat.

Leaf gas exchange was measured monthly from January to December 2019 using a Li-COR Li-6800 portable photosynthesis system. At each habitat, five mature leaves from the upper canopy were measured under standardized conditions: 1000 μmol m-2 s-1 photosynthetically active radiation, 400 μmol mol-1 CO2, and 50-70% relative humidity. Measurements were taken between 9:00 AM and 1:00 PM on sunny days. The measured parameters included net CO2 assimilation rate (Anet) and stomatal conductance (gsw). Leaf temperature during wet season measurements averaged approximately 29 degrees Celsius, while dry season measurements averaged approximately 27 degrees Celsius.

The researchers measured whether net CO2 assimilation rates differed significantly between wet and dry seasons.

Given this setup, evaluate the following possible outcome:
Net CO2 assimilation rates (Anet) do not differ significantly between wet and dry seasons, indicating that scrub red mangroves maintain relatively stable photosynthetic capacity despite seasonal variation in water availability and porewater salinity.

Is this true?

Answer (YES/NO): NO